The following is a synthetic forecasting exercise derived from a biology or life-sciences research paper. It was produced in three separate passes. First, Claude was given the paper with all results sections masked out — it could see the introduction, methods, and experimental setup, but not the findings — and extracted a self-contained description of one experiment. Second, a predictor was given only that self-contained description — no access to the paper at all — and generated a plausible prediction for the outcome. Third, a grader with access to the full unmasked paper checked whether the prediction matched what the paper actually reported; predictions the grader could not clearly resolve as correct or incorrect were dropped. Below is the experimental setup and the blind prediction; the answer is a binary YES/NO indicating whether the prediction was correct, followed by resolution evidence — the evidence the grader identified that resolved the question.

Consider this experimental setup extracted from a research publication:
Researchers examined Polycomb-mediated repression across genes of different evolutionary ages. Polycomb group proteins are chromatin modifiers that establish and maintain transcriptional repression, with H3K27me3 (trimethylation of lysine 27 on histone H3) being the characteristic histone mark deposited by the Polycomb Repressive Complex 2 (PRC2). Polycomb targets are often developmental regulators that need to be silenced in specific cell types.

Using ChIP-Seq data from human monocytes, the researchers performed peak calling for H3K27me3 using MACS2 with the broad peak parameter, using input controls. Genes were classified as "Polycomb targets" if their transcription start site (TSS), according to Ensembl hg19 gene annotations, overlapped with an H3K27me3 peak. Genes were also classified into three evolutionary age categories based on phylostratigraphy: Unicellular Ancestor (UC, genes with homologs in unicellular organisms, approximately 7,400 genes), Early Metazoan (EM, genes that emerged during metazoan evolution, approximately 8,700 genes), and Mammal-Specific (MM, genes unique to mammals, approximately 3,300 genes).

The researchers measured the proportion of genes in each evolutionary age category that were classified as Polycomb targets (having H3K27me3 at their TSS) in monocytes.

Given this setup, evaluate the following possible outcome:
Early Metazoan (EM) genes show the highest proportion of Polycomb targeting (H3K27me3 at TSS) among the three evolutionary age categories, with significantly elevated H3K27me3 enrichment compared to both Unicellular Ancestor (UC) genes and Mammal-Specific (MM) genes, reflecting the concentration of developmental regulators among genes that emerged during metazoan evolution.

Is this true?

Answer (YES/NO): YES